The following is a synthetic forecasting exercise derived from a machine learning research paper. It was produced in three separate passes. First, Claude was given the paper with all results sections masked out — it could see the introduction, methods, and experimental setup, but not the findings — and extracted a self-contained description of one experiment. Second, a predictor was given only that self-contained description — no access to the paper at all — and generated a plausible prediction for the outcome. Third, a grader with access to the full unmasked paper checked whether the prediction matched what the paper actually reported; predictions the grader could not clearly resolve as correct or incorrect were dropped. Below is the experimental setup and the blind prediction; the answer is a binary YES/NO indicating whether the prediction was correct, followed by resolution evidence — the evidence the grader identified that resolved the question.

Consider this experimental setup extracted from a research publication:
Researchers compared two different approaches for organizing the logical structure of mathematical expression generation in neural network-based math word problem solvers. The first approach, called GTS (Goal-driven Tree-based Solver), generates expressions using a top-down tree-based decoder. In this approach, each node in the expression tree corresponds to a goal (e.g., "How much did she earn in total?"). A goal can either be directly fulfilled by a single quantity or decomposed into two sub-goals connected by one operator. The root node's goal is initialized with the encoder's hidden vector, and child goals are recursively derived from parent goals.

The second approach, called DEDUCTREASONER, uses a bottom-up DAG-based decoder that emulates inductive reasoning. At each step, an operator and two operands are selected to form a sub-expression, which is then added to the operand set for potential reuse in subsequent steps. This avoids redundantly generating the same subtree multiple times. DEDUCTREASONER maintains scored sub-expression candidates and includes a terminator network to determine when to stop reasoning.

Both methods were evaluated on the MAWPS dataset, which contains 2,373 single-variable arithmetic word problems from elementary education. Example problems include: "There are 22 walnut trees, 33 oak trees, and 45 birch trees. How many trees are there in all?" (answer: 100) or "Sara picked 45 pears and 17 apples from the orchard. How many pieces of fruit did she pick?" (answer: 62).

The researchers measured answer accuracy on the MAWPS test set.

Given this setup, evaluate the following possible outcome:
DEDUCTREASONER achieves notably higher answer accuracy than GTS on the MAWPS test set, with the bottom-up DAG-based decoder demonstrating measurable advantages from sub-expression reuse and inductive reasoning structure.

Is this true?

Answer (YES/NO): YES